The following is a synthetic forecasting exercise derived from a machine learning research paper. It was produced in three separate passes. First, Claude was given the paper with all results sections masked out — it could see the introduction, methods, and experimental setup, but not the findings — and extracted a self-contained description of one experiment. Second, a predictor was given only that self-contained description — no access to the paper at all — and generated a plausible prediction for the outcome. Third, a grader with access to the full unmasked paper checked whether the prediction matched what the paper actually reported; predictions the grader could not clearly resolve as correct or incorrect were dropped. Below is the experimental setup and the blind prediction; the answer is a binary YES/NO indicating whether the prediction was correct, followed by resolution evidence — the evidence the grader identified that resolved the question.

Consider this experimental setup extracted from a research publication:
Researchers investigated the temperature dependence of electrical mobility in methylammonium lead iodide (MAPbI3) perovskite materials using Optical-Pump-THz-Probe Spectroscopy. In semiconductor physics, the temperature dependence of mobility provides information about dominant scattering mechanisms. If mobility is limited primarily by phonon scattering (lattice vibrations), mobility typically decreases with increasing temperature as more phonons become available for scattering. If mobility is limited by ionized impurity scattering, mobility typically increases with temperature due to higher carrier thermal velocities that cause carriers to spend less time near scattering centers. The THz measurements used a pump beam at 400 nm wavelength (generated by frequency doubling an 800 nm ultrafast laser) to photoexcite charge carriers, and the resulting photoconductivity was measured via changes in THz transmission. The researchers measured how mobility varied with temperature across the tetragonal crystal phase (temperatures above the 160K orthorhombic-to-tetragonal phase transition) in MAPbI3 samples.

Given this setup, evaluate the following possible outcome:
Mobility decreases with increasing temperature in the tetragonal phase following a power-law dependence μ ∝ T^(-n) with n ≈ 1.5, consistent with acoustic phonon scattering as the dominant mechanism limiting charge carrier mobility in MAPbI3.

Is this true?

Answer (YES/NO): NO